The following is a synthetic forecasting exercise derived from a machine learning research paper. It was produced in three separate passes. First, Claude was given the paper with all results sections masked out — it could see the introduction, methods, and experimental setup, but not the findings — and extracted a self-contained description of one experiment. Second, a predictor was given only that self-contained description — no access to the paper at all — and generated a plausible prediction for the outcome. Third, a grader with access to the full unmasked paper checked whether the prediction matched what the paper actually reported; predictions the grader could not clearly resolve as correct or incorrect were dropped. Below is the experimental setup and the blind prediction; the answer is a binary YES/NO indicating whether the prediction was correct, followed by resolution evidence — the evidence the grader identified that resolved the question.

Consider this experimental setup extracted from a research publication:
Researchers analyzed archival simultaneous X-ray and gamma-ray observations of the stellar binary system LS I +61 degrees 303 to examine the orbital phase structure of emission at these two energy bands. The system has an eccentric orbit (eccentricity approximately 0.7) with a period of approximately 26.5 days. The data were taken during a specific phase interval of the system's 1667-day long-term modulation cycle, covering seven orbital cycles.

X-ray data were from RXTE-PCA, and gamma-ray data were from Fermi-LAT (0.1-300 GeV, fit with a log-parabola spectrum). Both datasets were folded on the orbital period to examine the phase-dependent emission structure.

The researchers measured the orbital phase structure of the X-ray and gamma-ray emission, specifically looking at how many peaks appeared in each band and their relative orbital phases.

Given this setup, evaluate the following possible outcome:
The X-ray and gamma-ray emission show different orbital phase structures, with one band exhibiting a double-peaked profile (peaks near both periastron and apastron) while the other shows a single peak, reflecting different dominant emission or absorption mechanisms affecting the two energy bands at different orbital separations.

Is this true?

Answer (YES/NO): NO